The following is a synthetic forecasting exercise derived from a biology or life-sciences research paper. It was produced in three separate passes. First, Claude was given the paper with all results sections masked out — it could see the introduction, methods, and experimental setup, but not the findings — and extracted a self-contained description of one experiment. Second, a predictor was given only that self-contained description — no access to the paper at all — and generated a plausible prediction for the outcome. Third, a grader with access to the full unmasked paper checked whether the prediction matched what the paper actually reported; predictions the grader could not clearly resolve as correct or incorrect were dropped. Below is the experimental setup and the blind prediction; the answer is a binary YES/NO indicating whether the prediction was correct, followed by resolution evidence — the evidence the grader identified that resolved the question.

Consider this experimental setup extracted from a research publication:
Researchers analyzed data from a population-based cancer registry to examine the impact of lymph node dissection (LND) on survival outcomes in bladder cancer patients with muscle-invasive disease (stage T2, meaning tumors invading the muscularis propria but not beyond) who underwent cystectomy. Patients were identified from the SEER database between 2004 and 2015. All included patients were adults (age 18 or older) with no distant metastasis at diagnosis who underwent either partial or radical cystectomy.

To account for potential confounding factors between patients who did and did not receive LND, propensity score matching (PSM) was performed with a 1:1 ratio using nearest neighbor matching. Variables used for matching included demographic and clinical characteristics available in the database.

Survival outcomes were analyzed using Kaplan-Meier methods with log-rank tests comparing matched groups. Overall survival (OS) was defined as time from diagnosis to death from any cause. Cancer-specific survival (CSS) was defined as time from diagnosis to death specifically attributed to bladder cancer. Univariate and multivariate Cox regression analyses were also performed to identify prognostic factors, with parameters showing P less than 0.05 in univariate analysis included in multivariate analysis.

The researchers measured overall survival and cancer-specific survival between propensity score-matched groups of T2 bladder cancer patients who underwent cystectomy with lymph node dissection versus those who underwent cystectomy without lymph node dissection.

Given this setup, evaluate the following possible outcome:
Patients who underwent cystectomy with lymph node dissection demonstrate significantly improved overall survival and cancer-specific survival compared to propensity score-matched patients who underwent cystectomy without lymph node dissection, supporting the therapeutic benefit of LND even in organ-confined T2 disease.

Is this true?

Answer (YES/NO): YES